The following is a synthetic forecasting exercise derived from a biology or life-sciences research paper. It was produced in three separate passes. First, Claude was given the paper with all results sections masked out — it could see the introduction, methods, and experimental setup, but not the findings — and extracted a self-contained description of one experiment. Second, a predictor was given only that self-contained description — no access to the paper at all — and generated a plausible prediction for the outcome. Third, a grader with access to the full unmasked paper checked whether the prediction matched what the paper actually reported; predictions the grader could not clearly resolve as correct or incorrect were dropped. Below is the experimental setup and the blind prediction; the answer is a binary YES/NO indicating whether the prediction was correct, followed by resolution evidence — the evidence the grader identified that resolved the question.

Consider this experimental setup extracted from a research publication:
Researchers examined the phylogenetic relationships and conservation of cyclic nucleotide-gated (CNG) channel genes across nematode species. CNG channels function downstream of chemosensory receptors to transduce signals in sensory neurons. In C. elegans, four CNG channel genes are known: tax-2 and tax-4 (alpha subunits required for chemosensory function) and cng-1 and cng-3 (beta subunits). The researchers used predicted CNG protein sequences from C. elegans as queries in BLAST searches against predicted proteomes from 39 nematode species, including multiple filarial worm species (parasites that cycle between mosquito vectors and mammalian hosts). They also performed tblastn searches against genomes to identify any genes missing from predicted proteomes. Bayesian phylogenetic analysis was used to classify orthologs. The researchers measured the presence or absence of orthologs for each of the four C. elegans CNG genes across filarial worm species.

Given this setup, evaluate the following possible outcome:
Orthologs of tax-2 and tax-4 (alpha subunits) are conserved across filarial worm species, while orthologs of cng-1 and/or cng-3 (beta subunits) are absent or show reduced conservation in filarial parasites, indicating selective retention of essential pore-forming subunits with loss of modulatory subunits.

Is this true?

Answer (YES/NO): NO